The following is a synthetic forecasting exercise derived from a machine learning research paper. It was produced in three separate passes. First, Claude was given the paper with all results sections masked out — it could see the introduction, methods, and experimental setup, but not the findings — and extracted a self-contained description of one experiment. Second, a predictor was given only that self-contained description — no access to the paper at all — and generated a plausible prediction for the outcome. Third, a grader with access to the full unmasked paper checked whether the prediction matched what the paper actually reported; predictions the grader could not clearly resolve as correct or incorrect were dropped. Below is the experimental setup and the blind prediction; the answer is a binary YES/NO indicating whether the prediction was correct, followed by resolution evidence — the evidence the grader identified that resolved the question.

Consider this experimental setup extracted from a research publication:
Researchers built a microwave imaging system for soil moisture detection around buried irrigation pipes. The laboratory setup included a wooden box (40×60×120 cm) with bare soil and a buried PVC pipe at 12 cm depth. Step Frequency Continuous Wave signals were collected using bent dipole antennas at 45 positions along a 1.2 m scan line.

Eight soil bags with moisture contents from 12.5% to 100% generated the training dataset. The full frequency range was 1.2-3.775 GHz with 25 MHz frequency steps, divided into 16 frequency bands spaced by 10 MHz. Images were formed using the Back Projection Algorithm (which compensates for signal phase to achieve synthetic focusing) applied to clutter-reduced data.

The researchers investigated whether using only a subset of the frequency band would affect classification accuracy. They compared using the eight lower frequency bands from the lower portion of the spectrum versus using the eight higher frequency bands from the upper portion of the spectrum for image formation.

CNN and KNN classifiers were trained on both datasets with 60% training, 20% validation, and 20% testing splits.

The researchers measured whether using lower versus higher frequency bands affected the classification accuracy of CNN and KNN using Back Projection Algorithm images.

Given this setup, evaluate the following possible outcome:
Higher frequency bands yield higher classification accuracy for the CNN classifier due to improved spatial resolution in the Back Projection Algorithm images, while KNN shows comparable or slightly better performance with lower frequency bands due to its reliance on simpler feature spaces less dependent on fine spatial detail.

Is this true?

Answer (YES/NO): NO